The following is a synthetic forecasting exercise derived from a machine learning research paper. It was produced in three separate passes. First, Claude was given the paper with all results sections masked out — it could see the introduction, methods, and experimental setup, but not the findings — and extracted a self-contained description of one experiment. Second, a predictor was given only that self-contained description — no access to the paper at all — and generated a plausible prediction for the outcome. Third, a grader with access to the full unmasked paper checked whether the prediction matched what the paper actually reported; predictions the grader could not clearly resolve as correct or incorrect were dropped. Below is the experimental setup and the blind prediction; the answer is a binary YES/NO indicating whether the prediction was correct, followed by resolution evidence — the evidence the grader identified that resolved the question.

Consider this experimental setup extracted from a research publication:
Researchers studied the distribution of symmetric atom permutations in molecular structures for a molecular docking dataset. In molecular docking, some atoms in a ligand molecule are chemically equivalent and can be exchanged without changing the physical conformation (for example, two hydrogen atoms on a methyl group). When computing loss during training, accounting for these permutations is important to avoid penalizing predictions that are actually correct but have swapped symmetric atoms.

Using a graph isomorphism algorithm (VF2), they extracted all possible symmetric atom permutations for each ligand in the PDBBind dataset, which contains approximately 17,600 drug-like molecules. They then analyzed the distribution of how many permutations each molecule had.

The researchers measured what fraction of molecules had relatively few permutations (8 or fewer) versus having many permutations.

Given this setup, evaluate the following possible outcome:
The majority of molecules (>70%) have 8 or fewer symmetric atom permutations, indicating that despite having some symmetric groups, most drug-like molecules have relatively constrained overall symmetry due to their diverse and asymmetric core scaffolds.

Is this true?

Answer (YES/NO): YES